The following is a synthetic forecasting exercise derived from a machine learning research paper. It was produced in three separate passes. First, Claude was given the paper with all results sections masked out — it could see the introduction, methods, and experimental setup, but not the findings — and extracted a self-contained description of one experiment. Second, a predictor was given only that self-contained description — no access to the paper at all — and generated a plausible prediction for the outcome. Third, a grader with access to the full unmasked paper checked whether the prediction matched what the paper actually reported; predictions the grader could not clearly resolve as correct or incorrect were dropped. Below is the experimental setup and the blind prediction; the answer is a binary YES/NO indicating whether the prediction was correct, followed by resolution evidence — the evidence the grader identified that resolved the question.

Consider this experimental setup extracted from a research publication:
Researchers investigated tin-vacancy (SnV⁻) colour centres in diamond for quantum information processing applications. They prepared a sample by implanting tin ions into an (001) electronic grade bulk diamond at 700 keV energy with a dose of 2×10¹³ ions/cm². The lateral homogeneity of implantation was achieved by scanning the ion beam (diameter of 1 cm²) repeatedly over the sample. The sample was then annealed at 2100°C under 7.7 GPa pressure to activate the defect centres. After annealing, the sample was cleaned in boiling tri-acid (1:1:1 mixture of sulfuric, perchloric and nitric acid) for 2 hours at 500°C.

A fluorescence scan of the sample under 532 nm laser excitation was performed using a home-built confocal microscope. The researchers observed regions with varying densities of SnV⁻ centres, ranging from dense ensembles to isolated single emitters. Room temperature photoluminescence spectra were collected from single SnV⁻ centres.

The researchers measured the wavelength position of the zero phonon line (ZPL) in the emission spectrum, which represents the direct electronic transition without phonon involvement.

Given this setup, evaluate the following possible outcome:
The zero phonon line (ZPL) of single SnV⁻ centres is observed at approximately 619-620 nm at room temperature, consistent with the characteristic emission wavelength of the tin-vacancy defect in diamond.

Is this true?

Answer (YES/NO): YES